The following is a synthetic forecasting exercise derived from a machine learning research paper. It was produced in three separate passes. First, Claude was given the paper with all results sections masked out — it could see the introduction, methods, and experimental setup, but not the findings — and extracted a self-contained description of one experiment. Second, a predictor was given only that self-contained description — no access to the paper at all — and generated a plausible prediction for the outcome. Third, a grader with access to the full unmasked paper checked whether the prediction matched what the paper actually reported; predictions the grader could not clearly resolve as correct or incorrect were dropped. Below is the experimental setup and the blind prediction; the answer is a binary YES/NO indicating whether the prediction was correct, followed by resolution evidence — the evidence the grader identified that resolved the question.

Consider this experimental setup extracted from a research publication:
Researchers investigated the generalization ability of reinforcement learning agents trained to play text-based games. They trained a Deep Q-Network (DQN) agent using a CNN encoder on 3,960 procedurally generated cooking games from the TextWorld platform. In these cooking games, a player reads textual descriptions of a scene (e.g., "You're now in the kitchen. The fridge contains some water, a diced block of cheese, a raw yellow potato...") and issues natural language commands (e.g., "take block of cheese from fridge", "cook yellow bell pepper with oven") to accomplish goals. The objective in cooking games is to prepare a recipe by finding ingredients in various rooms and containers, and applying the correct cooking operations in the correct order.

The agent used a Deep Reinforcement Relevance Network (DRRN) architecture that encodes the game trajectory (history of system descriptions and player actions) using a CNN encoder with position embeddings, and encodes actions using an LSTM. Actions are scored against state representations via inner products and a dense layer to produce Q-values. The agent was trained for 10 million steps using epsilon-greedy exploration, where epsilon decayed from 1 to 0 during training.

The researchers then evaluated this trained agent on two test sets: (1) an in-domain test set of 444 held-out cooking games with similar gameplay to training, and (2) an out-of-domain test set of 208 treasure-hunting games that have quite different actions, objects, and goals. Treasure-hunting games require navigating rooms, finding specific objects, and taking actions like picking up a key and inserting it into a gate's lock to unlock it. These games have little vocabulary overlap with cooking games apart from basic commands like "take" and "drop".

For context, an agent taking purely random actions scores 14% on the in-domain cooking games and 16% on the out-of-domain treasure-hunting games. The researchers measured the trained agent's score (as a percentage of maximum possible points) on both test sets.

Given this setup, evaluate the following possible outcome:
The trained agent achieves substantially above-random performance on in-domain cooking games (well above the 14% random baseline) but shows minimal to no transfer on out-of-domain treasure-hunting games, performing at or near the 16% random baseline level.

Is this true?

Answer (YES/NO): NO